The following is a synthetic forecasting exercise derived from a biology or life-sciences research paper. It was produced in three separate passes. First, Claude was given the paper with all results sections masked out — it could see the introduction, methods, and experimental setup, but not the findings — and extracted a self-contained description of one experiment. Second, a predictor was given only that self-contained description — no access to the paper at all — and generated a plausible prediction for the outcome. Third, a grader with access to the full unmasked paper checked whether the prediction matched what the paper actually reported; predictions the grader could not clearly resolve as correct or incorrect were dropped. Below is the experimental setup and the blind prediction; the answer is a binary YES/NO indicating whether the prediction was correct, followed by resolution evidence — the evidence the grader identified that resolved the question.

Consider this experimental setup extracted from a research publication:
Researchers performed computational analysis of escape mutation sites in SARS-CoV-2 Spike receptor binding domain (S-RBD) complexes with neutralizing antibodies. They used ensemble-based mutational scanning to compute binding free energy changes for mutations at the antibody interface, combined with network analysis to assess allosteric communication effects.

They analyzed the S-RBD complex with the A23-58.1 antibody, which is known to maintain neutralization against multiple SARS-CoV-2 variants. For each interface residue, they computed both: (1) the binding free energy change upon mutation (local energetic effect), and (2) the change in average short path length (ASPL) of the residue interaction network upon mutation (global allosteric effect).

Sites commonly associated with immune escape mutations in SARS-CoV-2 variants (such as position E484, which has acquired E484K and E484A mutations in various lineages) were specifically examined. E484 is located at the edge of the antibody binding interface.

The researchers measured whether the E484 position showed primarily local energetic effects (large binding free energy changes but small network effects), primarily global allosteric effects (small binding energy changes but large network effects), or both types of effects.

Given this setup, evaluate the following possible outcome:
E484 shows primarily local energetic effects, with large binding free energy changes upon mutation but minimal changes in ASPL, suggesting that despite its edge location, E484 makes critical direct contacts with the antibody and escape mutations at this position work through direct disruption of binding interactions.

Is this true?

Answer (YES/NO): NO